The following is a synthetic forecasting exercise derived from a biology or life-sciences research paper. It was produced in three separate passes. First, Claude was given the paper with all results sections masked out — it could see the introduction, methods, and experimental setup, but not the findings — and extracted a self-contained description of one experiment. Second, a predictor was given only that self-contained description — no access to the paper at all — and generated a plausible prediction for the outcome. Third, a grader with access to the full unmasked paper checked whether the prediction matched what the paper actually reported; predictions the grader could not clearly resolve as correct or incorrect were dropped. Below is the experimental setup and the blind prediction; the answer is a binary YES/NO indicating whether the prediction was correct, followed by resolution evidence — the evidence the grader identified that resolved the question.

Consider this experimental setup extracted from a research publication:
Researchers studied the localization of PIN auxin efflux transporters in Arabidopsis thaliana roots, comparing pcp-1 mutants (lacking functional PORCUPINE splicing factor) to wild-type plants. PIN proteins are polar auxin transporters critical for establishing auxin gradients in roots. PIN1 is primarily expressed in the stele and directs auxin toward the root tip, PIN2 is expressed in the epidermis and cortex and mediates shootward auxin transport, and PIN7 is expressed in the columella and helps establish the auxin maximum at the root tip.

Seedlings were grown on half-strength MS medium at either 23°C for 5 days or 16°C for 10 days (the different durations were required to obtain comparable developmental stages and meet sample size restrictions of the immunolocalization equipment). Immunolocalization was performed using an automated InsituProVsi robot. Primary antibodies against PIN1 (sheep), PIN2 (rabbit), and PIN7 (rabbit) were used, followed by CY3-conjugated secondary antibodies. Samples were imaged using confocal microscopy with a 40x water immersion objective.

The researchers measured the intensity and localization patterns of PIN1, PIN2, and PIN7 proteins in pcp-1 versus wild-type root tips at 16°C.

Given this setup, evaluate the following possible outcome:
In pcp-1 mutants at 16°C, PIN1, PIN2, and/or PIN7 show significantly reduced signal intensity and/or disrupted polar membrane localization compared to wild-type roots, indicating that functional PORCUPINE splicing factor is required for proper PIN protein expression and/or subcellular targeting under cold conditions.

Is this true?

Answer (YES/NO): NO